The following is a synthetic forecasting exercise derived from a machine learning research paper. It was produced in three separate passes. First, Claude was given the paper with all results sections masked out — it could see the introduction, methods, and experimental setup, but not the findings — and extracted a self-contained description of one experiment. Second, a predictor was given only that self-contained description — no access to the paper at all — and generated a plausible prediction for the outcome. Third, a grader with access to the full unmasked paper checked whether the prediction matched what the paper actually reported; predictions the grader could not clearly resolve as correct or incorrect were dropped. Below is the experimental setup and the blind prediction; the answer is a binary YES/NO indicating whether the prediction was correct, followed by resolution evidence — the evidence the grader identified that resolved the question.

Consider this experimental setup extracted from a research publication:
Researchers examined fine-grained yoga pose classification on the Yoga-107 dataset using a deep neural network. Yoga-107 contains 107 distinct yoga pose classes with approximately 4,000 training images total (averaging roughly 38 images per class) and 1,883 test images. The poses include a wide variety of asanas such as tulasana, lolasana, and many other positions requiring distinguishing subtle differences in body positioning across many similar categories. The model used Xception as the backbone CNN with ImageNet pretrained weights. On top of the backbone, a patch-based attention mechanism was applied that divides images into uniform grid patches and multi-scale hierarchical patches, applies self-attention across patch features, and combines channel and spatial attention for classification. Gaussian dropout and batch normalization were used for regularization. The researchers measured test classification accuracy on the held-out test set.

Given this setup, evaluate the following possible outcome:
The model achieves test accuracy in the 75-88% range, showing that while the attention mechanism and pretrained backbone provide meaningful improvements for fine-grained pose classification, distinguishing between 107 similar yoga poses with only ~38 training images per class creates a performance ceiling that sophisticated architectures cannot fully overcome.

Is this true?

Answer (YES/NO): YES